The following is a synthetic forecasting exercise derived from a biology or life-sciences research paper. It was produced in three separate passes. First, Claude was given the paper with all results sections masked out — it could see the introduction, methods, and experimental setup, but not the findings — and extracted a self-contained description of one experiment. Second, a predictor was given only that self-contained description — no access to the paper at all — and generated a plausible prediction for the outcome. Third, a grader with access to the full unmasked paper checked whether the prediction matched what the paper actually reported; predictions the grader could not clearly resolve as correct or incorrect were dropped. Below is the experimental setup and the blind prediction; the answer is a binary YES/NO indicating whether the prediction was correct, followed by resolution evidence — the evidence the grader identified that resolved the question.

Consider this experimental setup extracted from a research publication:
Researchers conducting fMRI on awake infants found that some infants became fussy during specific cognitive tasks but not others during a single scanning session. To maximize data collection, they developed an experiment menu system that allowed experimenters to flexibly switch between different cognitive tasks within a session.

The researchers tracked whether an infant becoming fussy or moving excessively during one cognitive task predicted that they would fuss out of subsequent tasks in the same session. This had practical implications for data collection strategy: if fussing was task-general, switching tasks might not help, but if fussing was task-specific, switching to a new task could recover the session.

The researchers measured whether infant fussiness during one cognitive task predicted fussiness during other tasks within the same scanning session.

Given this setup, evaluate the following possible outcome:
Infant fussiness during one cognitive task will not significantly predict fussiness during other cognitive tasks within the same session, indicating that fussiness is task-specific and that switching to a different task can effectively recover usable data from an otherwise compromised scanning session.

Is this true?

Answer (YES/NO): YES